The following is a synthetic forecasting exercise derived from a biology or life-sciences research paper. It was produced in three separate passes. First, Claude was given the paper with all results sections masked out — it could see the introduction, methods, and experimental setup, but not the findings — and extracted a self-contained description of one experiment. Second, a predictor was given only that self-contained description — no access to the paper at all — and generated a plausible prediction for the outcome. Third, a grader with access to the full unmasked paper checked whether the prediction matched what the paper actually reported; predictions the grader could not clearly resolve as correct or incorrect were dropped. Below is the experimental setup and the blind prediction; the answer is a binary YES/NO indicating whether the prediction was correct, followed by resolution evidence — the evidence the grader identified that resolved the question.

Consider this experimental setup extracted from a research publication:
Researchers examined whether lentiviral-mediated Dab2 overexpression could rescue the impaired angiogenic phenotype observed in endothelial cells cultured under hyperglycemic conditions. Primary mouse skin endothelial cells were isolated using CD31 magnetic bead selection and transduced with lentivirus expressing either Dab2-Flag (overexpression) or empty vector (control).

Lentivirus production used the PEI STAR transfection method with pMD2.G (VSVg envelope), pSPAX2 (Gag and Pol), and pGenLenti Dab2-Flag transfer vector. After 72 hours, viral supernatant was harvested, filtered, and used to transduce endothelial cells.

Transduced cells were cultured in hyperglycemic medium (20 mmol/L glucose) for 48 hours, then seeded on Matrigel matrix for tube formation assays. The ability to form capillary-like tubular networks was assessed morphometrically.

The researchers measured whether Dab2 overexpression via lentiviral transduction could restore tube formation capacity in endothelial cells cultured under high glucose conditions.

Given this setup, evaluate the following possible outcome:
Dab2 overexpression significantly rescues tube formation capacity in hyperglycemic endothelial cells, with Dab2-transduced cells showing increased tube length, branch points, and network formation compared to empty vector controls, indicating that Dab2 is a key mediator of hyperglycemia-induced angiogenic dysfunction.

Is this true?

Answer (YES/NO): YES